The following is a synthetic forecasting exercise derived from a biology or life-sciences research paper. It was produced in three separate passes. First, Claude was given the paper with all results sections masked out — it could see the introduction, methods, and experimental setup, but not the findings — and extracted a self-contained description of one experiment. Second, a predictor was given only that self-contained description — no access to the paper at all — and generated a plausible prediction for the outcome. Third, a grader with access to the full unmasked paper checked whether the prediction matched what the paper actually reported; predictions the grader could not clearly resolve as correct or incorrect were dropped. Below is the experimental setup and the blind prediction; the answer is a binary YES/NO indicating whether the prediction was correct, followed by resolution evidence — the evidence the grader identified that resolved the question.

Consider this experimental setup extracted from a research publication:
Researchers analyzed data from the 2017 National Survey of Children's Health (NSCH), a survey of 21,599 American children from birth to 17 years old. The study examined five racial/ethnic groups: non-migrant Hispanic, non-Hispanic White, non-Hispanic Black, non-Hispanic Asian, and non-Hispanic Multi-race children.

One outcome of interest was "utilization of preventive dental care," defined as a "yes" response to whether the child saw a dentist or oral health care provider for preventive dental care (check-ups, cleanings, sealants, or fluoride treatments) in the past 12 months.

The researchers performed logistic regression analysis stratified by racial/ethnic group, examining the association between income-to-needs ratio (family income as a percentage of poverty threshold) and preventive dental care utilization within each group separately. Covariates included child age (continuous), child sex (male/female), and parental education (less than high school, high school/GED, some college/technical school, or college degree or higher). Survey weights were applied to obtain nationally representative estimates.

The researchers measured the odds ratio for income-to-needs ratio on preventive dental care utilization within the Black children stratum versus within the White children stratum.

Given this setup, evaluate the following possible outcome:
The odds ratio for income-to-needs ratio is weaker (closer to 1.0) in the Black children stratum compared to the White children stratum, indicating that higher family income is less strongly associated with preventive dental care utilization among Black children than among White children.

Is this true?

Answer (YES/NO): YES